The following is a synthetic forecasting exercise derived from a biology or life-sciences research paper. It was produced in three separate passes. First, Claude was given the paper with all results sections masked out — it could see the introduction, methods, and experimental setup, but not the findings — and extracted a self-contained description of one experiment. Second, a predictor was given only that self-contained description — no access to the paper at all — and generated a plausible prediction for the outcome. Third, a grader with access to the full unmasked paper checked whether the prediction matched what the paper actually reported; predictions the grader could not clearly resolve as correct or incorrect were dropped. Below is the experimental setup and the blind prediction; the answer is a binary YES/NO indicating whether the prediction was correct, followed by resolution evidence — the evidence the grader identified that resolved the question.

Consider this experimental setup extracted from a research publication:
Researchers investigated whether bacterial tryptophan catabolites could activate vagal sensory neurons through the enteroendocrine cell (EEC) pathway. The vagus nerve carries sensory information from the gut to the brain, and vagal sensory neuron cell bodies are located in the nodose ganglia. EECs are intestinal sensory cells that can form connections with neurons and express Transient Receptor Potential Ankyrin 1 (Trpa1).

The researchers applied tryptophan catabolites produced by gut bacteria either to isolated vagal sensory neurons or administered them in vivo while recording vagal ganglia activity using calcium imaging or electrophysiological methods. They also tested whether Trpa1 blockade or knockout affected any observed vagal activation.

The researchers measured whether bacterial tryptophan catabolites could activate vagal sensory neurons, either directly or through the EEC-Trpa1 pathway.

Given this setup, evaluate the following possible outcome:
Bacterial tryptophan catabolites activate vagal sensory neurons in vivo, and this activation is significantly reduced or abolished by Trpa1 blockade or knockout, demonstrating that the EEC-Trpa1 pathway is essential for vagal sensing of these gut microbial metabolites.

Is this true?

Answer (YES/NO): YES